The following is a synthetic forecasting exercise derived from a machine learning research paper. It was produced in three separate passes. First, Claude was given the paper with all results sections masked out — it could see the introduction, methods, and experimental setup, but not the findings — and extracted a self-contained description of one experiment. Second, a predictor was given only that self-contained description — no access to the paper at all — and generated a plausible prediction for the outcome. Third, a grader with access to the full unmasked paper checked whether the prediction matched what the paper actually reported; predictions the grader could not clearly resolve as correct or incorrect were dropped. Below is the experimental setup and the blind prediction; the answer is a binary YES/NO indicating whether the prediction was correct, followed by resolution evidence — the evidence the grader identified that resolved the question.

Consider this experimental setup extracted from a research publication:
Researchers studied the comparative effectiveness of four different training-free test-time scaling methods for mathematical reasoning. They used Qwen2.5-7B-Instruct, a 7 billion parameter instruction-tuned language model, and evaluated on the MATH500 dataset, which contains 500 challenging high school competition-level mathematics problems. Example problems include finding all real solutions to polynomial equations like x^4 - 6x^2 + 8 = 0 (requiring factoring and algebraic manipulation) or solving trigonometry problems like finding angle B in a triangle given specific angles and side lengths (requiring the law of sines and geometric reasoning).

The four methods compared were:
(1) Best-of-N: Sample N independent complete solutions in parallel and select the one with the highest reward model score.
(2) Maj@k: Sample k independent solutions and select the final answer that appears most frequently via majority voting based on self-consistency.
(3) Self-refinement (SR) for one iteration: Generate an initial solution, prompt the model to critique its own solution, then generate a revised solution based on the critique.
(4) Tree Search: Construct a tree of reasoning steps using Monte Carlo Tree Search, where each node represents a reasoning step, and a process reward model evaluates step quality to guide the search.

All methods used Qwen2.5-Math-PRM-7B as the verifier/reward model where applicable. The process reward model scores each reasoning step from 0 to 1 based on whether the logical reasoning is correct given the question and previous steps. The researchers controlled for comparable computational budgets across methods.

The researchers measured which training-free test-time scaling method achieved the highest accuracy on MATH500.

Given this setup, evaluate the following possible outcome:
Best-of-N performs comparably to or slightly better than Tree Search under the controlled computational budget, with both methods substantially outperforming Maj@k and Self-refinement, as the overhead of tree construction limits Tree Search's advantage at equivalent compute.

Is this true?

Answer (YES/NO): NO